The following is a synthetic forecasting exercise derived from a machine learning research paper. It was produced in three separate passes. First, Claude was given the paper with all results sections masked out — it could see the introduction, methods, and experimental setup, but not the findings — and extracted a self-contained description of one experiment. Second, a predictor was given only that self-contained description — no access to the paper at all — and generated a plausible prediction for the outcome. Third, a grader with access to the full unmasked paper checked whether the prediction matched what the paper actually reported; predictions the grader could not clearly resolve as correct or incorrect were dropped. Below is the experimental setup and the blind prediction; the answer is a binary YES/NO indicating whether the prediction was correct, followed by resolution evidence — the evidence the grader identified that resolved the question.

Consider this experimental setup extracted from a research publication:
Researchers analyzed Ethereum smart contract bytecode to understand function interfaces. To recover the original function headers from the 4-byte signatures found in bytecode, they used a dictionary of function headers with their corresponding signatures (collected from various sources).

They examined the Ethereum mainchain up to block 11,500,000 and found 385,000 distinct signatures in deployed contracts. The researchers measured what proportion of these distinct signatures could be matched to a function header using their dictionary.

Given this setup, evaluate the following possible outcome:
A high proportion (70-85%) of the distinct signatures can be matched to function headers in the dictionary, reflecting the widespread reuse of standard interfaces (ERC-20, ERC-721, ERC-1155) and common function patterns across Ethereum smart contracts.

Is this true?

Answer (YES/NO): NO